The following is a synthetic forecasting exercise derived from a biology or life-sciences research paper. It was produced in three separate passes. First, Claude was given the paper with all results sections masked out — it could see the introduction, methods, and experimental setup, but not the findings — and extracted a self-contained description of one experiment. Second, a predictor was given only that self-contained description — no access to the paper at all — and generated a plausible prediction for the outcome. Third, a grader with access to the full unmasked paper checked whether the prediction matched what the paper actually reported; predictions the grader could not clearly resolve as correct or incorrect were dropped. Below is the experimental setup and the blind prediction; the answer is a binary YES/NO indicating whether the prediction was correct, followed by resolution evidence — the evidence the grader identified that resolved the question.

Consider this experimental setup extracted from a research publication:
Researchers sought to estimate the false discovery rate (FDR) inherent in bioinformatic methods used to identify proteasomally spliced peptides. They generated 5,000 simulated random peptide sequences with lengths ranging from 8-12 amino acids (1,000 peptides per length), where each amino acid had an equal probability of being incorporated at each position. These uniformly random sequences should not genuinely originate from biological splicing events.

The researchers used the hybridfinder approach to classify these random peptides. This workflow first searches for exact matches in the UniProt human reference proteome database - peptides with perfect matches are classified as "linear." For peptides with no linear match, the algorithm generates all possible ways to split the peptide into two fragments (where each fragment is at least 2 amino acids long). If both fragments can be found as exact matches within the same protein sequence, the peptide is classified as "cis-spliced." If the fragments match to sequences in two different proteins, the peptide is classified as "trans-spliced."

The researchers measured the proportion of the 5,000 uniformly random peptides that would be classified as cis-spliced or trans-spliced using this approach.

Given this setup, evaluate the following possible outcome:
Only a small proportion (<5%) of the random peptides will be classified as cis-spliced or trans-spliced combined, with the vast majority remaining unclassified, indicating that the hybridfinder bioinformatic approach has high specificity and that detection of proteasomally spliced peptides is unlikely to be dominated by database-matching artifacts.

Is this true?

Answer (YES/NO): NO